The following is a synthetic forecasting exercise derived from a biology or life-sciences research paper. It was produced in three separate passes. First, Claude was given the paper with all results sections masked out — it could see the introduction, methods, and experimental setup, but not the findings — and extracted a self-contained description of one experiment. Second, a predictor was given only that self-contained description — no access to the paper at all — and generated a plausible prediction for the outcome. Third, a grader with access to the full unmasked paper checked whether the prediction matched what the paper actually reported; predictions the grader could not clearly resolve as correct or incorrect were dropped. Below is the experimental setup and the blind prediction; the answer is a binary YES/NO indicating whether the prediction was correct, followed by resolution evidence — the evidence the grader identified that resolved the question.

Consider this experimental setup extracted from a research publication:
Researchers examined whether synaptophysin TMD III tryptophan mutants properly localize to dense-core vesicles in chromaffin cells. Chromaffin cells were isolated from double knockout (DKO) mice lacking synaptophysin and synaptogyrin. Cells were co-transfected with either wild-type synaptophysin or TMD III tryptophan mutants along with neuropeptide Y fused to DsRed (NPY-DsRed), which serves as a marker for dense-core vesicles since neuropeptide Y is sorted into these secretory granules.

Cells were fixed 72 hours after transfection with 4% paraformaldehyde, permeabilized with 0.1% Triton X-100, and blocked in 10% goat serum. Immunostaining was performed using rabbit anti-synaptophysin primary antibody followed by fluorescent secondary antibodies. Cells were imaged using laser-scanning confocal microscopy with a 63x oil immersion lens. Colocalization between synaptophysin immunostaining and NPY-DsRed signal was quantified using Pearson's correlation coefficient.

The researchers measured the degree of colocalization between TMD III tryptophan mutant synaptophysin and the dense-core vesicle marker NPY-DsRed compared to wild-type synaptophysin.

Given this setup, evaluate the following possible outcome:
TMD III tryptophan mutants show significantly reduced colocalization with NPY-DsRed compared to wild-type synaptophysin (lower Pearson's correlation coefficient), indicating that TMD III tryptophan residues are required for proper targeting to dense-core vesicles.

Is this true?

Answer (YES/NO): NO